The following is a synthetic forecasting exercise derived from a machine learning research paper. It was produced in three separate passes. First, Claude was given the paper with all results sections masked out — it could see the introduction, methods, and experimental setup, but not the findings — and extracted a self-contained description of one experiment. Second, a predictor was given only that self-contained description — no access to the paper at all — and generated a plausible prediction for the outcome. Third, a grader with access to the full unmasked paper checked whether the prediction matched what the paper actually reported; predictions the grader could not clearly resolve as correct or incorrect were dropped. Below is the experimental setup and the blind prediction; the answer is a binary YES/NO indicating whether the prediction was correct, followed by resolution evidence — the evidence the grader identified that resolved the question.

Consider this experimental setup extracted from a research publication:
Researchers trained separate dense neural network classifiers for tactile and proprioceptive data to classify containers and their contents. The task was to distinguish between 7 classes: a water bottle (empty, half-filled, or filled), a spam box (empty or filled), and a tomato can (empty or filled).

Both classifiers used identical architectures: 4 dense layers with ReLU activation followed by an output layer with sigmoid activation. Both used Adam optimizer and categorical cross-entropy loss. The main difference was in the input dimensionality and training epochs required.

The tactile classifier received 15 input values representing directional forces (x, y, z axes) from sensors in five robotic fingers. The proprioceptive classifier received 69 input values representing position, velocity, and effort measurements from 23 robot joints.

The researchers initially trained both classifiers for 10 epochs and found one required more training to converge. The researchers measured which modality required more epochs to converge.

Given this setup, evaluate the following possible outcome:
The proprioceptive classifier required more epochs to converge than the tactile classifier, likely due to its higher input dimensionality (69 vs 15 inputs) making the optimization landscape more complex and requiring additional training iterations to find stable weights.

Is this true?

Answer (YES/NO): YES